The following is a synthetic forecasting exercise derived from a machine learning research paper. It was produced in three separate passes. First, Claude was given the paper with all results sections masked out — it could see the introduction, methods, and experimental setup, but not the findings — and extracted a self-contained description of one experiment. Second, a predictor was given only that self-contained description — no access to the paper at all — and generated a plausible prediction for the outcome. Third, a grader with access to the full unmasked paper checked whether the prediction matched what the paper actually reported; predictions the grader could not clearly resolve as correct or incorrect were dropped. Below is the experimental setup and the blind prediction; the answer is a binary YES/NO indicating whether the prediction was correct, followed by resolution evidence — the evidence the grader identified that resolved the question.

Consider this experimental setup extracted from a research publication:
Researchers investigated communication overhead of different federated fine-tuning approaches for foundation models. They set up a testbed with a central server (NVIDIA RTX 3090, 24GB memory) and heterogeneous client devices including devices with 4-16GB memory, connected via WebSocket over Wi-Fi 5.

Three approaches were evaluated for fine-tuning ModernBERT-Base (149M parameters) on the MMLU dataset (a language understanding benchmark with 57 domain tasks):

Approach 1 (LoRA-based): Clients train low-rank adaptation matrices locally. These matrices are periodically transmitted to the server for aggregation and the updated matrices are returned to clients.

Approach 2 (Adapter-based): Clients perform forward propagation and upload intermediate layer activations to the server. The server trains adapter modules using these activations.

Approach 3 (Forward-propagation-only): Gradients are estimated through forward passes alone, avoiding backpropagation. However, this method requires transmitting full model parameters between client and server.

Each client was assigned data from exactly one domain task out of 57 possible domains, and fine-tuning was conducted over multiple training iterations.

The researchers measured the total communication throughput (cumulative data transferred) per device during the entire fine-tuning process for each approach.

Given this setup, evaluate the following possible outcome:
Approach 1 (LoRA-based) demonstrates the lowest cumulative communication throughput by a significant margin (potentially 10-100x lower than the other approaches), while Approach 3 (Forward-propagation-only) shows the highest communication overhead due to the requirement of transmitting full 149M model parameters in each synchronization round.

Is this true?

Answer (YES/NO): NO